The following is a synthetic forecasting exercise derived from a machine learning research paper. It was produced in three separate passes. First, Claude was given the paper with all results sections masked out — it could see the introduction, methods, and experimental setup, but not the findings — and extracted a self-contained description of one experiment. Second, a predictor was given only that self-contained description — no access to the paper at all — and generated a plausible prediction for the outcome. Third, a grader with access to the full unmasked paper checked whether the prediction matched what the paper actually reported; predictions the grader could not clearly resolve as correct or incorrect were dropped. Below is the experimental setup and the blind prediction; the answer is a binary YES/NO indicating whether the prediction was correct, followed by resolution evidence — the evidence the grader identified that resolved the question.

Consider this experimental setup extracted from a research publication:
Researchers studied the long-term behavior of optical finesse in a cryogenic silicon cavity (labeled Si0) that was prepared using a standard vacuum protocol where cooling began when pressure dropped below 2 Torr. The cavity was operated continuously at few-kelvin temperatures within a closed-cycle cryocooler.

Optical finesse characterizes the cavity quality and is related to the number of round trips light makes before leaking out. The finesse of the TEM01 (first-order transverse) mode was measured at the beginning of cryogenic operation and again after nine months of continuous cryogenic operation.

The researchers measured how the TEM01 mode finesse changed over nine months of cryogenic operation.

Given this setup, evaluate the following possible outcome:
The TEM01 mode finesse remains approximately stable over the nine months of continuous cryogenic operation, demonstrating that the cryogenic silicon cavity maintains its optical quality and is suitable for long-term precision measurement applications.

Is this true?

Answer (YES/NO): NO